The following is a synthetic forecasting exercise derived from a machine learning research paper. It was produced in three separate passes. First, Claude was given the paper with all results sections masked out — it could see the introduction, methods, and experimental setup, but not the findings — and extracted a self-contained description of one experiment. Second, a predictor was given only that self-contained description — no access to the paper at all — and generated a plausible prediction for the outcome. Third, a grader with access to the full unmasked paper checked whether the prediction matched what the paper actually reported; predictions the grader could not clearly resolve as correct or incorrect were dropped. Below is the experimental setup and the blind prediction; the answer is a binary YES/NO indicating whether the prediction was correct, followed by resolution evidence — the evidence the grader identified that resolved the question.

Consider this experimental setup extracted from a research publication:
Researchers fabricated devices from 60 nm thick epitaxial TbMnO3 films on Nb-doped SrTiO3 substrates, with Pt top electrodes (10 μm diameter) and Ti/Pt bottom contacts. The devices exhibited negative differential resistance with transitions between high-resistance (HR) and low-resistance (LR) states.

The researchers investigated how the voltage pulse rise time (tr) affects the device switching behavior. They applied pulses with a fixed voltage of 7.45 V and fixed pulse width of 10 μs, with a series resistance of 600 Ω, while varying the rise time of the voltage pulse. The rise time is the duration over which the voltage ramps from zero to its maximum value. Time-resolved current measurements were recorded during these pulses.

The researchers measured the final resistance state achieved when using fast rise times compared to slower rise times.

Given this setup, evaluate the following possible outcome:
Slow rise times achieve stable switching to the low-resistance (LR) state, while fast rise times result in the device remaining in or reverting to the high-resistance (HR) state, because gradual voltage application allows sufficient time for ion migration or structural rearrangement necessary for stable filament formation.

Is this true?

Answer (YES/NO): NO